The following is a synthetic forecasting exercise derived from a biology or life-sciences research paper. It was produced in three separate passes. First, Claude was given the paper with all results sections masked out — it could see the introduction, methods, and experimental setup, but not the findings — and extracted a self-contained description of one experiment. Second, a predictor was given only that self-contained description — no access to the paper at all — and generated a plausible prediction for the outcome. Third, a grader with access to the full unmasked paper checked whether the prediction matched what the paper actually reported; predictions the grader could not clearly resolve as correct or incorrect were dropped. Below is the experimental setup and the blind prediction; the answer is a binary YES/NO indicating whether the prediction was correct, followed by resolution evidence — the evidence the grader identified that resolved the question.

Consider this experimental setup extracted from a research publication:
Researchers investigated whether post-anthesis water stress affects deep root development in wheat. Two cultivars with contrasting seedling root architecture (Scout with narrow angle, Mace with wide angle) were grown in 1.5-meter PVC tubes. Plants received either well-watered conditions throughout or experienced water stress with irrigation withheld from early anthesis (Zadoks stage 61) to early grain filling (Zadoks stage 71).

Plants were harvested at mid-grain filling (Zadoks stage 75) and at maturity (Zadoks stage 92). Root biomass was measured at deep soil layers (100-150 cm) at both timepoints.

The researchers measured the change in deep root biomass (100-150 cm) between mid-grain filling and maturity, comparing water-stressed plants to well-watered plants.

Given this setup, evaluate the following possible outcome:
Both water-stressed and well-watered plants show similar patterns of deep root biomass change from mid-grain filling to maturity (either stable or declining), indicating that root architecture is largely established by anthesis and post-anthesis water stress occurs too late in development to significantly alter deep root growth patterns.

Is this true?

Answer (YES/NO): NO